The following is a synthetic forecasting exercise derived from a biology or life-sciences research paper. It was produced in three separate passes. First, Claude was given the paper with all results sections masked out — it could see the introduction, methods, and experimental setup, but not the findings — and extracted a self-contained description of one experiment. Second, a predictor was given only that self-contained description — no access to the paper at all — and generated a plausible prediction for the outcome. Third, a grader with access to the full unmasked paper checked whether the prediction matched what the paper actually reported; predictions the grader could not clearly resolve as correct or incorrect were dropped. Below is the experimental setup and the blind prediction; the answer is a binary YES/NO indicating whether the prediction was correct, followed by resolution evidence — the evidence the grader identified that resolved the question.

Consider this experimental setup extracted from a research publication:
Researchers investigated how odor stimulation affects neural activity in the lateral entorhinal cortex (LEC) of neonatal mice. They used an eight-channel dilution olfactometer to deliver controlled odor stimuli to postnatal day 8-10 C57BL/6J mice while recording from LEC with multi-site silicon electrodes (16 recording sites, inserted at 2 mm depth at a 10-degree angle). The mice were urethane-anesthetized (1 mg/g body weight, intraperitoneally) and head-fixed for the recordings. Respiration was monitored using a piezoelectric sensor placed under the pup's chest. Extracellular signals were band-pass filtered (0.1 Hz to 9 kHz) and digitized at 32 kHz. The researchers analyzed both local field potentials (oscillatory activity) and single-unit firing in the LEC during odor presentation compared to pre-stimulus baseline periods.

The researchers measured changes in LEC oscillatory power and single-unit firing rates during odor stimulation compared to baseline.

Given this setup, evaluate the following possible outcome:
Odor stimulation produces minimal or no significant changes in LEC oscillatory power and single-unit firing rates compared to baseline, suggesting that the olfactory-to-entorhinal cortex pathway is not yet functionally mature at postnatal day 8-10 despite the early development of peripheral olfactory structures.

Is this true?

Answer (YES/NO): NO